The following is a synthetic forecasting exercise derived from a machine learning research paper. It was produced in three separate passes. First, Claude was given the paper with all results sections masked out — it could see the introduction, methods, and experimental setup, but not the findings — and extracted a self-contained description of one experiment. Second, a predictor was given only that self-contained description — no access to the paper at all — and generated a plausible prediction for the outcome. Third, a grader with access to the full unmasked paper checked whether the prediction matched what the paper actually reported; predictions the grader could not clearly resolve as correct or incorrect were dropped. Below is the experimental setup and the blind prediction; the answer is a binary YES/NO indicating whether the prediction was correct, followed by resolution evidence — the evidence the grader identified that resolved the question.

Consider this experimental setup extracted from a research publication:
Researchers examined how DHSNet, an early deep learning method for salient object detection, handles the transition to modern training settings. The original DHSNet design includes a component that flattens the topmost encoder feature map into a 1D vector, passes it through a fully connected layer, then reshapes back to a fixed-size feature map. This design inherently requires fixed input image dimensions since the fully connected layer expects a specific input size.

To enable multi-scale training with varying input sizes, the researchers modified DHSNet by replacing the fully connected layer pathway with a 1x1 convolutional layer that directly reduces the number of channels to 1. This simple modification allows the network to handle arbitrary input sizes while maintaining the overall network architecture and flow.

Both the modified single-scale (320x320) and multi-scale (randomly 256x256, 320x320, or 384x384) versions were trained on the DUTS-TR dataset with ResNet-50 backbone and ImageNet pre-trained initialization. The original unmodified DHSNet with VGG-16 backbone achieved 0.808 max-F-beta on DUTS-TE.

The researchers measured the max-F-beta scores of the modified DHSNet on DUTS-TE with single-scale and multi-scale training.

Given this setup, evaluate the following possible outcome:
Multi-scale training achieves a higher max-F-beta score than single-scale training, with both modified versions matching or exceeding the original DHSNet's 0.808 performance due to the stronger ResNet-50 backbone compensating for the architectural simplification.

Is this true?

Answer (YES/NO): YES